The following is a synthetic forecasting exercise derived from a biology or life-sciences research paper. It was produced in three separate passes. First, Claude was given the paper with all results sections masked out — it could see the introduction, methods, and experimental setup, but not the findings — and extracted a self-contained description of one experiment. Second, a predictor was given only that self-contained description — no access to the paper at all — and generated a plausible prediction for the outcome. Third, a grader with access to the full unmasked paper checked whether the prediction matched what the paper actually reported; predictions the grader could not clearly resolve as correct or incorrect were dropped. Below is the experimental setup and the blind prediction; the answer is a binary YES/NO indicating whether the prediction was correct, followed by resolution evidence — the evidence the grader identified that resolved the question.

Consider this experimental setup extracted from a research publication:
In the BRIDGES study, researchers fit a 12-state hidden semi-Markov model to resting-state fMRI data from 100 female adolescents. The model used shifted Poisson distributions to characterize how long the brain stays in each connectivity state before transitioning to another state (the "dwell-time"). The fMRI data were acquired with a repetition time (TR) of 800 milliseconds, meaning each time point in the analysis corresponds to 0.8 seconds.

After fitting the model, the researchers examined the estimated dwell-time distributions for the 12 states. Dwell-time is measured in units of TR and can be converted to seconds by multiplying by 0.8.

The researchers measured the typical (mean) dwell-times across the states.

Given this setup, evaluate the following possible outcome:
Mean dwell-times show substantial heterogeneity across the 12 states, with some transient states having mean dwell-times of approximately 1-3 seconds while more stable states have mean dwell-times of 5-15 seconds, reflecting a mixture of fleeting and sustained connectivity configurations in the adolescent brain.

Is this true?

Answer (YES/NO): NO